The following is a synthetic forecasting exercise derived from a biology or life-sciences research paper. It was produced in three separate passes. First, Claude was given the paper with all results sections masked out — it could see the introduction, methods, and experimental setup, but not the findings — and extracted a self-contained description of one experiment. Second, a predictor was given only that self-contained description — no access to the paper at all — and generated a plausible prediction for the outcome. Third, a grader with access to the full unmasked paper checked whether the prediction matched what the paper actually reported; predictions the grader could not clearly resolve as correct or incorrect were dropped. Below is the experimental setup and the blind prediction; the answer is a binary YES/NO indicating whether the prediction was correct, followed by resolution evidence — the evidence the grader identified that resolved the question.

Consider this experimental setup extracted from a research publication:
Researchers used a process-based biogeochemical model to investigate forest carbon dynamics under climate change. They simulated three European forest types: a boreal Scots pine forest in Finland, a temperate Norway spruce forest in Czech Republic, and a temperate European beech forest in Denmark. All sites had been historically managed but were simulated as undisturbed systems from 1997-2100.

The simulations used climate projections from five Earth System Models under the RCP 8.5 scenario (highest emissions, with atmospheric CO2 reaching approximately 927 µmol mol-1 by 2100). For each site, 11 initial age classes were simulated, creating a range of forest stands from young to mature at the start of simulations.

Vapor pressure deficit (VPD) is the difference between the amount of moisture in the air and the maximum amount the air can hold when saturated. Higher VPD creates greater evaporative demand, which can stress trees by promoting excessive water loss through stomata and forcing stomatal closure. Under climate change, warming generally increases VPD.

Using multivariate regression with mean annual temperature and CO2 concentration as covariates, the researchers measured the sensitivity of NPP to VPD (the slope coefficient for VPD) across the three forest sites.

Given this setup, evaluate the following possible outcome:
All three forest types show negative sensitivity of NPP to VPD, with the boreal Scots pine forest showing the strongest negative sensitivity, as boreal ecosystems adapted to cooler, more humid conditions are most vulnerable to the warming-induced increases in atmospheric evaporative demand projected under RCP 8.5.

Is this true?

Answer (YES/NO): NO